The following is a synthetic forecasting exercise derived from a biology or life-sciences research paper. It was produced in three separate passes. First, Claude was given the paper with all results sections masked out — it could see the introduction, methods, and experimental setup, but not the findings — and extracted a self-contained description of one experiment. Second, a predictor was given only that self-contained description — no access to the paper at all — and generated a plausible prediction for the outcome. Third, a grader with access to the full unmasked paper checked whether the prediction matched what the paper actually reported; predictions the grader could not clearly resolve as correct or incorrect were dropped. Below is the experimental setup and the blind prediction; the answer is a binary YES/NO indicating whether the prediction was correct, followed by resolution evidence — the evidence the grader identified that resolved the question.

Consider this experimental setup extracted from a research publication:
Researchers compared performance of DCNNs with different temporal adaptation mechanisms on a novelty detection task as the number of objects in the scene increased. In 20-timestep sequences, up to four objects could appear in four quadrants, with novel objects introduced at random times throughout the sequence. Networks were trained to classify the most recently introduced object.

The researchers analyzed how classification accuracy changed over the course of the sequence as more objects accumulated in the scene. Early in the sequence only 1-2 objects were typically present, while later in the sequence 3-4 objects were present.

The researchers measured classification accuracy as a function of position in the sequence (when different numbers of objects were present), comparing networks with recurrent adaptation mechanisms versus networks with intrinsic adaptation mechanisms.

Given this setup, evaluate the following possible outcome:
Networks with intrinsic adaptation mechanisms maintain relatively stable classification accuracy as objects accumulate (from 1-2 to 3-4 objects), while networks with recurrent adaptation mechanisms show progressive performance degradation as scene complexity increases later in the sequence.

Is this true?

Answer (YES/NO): NO